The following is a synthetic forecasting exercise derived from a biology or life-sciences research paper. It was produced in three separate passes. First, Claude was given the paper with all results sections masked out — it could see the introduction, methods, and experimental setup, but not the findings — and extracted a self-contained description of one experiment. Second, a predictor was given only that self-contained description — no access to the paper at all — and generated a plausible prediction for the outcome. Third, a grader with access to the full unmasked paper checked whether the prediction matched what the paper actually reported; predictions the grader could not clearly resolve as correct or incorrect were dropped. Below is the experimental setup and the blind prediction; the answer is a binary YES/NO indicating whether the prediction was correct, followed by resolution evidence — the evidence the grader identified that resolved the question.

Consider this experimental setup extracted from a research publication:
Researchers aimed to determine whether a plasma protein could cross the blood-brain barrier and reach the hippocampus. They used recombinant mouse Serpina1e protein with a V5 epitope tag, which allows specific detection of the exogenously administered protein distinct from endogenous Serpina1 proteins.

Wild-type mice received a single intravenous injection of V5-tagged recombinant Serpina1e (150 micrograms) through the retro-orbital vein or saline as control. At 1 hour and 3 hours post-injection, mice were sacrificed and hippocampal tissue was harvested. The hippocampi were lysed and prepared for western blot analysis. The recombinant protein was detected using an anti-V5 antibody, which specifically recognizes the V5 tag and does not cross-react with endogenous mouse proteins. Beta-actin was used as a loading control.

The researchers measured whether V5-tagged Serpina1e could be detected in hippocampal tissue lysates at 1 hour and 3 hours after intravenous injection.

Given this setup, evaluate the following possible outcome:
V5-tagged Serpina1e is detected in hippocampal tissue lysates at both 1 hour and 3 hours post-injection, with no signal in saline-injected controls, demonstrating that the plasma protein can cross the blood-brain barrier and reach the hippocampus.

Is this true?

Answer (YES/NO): YES